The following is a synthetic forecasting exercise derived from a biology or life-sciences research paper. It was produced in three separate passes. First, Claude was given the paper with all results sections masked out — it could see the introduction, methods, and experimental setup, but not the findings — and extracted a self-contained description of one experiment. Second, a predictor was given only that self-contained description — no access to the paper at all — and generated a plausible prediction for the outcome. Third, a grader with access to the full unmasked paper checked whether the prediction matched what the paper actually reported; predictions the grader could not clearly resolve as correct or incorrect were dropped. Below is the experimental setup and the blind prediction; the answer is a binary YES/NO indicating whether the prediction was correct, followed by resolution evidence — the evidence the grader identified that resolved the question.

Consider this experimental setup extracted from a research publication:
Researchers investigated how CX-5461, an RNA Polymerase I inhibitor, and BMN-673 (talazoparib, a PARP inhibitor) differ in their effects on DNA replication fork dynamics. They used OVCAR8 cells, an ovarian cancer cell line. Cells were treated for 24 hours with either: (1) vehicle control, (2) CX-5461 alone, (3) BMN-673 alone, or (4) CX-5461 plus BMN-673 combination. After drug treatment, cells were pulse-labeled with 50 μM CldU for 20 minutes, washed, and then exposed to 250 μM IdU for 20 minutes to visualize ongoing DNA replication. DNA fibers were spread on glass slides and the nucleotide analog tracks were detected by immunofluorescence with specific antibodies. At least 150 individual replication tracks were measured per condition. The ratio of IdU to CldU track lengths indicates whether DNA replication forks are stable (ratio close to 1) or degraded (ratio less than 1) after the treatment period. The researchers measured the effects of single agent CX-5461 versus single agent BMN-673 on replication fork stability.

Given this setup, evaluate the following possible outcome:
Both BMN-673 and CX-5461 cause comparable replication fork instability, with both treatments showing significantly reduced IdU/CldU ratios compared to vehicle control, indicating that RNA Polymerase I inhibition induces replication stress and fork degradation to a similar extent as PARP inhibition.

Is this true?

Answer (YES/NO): NO